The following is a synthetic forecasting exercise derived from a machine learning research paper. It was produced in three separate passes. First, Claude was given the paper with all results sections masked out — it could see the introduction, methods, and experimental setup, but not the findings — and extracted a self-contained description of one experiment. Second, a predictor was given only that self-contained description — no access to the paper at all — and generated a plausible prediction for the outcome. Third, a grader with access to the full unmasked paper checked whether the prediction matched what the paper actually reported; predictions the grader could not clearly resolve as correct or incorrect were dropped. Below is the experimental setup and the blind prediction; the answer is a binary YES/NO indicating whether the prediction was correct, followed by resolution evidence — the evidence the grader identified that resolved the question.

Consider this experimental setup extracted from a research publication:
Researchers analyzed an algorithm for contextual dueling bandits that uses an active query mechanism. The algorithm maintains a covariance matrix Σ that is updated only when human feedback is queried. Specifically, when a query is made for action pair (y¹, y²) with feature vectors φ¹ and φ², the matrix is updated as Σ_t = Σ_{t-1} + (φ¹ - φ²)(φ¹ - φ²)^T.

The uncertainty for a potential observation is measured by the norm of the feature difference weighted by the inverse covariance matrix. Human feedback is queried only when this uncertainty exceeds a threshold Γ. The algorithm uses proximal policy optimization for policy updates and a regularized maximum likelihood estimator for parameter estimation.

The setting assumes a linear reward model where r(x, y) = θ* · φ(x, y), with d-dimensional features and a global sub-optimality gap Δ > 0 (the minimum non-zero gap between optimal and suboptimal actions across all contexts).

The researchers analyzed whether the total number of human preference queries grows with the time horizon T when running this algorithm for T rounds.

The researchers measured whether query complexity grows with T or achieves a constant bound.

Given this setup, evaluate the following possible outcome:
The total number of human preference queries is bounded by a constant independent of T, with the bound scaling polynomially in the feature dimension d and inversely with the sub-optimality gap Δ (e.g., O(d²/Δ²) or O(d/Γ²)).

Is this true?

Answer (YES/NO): YES